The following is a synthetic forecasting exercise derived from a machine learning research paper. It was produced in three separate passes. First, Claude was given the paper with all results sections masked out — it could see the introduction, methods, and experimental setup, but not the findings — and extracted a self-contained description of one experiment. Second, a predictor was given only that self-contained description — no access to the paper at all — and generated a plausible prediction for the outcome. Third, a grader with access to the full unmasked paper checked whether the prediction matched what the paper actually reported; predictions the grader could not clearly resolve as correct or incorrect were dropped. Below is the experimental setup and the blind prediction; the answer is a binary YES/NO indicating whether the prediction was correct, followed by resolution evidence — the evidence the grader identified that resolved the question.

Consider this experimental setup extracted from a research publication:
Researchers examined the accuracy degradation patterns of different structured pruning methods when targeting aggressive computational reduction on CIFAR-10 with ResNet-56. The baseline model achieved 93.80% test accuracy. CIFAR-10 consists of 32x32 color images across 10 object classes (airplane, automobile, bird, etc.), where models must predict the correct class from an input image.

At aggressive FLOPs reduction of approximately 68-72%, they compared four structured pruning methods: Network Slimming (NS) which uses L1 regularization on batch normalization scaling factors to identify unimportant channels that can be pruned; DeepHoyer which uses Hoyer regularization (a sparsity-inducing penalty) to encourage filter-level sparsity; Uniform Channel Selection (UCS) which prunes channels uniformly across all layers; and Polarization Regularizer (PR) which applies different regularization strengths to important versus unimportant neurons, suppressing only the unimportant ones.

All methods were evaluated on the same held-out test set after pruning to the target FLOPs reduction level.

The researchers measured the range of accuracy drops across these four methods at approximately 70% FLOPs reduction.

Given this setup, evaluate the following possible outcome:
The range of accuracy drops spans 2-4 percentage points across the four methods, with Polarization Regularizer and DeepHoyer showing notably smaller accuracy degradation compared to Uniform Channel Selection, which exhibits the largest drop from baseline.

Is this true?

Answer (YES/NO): NO